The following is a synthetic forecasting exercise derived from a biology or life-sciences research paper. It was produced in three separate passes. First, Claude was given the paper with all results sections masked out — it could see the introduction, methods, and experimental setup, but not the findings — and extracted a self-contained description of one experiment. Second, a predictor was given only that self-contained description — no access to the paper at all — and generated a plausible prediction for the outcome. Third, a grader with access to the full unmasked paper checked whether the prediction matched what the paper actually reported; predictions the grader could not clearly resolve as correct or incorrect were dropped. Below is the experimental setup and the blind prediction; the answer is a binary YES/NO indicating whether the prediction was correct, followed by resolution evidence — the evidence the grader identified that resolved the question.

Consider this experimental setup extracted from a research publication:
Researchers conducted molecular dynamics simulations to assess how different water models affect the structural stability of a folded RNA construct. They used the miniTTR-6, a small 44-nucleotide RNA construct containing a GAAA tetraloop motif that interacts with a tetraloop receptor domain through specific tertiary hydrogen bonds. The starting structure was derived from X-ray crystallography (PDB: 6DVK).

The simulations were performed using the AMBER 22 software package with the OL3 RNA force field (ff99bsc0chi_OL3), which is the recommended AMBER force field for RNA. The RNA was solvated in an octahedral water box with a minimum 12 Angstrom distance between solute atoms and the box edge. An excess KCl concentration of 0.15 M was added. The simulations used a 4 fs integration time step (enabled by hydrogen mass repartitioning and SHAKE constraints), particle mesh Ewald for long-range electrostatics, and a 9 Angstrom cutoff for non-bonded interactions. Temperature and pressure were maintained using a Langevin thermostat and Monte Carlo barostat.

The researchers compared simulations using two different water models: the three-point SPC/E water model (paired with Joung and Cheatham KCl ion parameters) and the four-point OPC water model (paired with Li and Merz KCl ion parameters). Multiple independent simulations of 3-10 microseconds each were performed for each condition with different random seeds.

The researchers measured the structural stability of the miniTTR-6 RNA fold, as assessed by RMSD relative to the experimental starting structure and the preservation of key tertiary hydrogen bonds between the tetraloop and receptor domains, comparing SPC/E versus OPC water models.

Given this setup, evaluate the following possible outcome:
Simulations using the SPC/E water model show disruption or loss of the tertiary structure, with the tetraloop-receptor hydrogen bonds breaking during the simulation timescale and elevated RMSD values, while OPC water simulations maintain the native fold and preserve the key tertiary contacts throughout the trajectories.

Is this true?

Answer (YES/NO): NO